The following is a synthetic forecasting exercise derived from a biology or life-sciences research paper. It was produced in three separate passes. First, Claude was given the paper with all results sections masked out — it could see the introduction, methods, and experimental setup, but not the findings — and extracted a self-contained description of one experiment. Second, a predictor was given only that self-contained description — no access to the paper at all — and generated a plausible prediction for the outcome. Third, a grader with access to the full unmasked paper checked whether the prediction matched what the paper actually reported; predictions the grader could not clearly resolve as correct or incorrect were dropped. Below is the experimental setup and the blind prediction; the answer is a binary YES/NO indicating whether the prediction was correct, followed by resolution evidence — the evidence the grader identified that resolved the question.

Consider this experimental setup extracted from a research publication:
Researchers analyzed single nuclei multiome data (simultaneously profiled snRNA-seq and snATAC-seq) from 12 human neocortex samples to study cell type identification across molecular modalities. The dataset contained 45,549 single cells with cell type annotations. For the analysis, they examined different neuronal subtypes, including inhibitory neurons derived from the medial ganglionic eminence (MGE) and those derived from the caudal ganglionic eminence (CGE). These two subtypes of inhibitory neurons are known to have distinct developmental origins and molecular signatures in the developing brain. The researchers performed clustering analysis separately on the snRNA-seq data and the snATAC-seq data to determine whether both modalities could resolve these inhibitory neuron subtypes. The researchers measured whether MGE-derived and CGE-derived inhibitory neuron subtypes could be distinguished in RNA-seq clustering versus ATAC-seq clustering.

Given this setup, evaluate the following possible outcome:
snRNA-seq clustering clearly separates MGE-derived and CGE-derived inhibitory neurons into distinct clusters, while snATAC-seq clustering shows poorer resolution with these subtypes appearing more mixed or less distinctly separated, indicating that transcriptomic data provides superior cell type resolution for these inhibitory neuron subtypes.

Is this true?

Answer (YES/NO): YES